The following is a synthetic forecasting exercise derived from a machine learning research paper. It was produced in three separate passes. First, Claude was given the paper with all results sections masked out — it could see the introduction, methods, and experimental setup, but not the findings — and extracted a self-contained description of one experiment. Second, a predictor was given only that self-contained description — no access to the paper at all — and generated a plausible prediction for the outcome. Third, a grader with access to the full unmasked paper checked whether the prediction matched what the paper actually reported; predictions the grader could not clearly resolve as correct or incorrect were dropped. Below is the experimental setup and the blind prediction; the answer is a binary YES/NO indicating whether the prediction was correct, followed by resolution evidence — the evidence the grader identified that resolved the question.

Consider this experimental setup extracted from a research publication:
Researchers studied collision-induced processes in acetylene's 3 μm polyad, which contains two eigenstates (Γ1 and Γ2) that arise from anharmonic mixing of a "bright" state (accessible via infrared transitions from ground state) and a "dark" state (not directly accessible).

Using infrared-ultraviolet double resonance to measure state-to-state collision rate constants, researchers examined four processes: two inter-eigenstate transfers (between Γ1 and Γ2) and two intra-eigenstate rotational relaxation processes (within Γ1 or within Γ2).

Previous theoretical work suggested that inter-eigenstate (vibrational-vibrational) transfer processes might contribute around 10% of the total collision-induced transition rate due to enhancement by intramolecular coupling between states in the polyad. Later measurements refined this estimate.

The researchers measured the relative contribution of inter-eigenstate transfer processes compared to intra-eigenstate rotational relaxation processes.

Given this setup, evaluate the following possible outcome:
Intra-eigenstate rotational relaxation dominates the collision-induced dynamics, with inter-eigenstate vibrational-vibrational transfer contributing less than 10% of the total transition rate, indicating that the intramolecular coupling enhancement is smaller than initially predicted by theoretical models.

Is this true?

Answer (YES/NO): NO